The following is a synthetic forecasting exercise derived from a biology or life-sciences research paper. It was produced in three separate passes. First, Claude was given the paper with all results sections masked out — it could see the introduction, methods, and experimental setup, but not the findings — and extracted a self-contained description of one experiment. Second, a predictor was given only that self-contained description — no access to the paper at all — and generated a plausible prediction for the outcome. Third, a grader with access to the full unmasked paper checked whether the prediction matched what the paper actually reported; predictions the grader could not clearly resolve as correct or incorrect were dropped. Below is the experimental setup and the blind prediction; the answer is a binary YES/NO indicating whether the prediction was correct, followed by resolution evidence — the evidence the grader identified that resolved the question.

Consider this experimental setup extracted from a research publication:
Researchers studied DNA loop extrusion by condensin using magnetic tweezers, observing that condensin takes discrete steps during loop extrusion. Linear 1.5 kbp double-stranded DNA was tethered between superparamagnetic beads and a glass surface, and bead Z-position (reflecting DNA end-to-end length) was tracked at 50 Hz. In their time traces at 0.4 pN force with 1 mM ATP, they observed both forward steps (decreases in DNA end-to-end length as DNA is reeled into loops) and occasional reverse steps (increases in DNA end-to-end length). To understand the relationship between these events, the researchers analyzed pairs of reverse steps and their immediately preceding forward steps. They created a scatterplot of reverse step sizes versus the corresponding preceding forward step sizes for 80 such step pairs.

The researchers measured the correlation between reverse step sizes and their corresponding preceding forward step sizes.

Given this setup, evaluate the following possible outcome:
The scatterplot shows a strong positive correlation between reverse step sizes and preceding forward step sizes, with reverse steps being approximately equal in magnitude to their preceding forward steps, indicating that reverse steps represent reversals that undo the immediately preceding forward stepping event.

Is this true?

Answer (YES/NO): NO